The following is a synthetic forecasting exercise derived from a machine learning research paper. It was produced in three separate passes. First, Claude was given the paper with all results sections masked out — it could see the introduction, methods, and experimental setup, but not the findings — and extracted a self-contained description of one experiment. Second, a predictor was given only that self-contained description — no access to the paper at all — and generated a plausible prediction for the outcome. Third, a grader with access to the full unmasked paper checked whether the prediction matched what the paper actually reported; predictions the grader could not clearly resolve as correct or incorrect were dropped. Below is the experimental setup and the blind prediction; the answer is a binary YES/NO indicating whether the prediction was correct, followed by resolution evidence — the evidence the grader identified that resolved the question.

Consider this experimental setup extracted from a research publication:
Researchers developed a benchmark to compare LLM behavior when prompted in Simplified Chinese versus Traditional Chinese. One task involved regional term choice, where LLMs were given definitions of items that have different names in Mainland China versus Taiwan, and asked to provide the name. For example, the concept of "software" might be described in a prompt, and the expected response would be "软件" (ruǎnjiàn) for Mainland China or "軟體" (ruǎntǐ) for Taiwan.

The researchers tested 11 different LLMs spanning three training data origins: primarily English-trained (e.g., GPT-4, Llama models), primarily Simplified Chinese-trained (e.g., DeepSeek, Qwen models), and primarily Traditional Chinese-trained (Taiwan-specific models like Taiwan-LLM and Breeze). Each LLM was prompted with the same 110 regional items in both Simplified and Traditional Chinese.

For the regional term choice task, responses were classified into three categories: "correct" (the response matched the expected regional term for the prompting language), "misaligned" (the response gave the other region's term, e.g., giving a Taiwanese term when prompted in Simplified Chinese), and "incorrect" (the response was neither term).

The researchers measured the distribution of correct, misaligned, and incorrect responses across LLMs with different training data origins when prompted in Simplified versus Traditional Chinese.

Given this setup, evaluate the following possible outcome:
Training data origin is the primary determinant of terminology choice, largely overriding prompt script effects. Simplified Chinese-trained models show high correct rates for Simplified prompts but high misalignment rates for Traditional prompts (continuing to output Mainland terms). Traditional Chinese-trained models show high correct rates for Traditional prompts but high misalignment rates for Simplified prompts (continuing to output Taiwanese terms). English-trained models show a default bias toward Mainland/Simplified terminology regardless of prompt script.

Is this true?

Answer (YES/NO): NO